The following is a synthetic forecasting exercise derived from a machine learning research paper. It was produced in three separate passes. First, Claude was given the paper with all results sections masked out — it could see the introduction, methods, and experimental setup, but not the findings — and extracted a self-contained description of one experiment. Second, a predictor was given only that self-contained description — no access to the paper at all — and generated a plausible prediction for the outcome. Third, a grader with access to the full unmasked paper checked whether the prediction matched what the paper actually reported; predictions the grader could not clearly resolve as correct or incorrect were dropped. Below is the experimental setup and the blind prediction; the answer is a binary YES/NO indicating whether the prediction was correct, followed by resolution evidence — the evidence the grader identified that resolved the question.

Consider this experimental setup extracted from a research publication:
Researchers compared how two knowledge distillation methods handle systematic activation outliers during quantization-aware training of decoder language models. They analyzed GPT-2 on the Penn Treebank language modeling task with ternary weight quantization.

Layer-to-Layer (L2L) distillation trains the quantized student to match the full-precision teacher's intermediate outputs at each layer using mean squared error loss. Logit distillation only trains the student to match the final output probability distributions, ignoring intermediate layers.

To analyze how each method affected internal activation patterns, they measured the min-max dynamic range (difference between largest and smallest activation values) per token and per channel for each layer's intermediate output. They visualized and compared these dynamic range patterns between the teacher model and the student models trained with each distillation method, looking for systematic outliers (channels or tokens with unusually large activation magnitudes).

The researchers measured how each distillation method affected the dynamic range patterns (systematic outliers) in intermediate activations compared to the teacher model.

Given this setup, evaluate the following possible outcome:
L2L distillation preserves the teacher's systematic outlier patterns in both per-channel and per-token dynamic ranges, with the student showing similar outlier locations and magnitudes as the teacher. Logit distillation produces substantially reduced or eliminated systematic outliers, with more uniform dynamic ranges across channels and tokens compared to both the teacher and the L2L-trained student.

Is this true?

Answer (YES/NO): NO